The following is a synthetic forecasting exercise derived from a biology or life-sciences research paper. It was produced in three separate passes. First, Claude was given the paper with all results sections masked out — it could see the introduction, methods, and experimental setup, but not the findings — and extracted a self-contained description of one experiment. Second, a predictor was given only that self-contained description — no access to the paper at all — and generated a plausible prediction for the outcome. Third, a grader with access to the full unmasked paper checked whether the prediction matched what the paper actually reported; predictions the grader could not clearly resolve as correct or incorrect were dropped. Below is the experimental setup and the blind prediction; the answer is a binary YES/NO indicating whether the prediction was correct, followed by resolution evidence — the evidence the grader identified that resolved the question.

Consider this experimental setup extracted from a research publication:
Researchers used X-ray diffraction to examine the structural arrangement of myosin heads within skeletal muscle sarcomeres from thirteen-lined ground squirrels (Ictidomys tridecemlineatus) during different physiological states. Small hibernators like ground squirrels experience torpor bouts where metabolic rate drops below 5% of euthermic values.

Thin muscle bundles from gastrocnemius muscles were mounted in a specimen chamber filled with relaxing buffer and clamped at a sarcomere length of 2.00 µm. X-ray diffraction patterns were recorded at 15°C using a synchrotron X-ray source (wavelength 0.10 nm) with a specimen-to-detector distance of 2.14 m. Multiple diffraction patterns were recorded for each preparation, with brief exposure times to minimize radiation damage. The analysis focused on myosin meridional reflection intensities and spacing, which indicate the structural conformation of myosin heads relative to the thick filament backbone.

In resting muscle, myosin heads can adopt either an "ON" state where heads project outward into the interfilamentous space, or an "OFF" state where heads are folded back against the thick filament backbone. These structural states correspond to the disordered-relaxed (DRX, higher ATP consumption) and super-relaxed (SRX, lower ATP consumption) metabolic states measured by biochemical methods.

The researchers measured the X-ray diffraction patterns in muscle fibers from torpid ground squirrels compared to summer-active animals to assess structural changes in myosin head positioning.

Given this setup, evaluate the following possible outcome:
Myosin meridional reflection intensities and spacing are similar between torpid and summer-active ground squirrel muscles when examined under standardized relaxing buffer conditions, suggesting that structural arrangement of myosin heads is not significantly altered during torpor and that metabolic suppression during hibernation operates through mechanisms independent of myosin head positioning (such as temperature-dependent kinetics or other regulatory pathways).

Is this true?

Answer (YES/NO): NO